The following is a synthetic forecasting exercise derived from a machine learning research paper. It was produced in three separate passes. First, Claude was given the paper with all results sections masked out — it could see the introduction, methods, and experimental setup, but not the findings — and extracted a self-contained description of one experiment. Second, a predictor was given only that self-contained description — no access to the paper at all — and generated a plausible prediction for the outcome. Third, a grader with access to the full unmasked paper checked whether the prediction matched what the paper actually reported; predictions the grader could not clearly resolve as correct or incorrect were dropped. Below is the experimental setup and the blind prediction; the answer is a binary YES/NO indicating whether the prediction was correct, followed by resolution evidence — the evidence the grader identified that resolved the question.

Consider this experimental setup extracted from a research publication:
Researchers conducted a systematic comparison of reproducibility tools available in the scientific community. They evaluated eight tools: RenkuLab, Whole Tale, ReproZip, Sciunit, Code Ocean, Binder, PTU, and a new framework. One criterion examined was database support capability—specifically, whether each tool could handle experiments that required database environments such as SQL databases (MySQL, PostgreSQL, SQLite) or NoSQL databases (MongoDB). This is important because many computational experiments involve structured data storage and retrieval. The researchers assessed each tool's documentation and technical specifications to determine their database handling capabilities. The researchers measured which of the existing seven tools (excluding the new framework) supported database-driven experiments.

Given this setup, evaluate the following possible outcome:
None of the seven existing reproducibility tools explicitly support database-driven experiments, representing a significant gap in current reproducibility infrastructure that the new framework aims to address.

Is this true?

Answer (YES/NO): NO